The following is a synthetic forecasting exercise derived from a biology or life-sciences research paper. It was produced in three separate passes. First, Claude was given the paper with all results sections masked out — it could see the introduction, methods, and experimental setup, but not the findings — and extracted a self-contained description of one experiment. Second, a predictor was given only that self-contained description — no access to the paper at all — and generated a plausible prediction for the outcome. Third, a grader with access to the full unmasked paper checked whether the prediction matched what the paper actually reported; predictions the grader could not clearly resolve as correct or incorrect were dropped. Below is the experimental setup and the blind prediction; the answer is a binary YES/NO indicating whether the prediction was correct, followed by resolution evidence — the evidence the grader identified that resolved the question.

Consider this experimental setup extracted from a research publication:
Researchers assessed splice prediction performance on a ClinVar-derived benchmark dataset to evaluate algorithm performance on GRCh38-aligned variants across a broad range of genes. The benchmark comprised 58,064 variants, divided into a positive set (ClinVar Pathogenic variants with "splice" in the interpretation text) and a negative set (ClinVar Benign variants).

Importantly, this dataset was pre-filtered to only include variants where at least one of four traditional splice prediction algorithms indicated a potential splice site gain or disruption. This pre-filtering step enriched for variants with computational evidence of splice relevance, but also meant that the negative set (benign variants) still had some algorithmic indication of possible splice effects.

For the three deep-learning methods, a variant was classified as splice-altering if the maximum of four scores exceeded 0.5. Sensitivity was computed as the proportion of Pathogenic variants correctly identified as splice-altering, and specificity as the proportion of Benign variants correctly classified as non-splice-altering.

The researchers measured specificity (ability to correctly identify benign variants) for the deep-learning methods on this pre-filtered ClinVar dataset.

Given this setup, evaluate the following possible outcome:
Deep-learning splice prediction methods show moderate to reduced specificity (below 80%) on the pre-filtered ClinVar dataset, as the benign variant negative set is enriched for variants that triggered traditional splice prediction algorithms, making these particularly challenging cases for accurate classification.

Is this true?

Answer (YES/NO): NO